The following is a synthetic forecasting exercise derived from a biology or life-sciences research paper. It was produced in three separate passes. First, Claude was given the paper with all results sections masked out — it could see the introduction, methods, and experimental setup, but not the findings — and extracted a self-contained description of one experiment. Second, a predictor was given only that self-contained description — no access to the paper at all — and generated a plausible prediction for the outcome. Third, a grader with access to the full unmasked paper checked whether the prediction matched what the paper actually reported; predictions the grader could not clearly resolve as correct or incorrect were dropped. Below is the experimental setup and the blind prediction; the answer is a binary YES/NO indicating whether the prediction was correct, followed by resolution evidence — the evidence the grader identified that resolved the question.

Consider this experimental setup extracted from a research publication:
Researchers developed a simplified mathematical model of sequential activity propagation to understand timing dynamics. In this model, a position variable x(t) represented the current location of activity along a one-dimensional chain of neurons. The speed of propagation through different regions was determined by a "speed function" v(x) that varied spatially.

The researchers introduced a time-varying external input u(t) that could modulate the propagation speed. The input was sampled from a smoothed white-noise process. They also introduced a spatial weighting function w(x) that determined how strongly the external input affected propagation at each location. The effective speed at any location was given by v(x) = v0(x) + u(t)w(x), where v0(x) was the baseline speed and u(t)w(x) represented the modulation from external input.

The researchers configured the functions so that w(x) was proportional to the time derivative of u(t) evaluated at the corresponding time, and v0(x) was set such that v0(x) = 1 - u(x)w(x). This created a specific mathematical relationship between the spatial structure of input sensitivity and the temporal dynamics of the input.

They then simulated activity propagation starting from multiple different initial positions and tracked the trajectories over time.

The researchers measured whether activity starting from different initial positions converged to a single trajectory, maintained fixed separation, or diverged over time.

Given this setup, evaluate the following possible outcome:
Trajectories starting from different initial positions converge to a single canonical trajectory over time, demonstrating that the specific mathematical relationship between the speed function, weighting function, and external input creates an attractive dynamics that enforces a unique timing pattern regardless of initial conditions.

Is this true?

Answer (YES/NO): YES